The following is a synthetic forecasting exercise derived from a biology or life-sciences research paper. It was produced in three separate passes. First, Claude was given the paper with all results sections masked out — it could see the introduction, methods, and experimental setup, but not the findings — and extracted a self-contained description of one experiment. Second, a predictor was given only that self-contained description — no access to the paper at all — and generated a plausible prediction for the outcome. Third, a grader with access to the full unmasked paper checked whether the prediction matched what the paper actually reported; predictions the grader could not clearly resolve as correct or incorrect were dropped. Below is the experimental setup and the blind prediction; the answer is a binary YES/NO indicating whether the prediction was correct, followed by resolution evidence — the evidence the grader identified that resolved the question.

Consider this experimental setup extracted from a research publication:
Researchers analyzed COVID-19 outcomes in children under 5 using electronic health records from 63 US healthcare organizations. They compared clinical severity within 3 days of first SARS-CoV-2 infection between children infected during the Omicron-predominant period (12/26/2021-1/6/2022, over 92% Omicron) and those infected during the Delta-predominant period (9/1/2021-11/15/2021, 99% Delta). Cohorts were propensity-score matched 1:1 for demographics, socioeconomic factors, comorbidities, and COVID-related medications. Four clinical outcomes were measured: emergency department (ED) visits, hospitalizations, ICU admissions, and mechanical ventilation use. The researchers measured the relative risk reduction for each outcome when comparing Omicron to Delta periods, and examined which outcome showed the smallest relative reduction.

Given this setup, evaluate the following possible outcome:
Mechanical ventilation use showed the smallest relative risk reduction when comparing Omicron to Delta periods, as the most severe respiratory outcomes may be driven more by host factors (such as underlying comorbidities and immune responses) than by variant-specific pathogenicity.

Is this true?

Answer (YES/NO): NO